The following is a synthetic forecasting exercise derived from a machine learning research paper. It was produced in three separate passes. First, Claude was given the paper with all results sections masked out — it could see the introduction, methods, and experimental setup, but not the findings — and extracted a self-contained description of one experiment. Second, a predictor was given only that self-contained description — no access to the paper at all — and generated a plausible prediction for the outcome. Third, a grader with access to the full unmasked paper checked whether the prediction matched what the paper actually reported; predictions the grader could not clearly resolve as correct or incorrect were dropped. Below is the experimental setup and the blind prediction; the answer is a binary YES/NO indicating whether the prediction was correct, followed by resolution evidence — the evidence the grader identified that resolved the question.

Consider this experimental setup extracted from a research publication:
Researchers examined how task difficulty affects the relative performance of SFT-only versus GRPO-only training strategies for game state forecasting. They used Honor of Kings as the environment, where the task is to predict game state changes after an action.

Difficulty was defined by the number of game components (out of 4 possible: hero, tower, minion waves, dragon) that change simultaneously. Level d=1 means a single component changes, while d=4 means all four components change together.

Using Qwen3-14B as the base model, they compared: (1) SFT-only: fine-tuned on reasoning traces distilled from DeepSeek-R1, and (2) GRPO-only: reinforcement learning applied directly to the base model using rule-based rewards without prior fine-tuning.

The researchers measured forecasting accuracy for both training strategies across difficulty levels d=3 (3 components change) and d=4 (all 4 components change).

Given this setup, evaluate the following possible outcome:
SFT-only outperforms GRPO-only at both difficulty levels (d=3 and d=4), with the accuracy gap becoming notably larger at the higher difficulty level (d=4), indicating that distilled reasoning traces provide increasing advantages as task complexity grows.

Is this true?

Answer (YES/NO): YES